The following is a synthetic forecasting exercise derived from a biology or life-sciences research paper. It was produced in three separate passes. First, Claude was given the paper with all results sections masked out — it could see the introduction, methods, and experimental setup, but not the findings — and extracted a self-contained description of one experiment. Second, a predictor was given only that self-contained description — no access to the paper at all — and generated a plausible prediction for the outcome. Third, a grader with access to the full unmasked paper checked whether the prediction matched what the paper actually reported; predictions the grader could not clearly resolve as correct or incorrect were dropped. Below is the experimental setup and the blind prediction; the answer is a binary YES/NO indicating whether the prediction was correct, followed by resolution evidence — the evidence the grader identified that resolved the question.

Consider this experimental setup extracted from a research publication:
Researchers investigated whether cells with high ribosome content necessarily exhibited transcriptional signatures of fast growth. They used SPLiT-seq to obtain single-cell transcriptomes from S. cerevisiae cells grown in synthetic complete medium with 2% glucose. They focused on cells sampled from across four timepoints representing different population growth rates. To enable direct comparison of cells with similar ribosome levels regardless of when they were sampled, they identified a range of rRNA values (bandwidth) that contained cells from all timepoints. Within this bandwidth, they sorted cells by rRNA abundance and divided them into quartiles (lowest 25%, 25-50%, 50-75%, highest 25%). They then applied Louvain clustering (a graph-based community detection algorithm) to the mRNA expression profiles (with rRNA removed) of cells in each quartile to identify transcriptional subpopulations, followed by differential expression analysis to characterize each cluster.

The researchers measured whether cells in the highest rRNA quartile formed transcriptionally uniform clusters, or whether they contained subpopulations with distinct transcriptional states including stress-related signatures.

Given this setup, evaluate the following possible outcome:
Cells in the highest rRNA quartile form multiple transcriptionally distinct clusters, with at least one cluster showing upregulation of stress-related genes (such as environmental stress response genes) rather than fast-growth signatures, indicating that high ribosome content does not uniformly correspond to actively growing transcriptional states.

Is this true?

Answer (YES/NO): YES